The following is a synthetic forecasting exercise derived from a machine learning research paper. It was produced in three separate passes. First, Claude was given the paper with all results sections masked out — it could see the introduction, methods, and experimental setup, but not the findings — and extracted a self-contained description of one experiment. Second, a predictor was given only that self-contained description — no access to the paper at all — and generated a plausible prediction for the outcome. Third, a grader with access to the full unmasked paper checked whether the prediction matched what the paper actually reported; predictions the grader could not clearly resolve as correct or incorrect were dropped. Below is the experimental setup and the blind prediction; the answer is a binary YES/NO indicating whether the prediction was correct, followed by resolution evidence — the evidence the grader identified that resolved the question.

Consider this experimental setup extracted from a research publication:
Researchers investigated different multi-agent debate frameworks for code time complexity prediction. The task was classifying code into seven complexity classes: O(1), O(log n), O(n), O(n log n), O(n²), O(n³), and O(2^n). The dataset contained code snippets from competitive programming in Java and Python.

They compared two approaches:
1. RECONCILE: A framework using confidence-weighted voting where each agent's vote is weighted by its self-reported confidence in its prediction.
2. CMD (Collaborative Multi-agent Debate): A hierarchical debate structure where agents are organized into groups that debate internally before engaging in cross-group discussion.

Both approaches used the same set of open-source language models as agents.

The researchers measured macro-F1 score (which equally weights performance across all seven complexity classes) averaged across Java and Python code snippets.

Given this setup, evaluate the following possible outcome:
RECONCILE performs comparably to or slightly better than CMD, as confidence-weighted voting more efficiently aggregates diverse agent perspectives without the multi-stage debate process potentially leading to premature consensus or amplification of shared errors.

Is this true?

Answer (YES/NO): NO